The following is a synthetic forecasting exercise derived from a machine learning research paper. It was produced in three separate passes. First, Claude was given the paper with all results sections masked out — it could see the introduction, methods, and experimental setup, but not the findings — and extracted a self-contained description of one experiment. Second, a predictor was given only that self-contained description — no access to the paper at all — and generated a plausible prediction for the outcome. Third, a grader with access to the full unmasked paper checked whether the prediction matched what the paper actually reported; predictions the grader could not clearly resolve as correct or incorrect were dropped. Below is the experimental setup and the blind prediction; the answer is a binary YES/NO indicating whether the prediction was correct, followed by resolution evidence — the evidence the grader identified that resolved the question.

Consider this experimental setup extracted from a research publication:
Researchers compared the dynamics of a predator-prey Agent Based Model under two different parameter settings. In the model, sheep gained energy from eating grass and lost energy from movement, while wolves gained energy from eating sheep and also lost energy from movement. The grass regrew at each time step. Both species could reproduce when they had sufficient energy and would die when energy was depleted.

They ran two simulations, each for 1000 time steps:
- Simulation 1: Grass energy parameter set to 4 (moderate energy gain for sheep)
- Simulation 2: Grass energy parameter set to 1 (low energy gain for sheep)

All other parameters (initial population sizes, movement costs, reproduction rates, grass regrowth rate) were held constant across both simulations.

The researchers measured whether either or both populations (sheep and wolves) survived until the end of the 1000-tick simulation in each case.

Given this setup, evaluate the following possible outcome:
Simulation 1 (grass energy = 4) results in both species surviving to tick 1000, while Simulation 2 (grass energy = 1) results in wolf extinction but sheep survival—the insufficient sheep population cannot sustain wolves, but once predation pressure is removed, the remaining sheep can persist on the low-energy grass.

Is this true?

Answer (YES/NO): NO